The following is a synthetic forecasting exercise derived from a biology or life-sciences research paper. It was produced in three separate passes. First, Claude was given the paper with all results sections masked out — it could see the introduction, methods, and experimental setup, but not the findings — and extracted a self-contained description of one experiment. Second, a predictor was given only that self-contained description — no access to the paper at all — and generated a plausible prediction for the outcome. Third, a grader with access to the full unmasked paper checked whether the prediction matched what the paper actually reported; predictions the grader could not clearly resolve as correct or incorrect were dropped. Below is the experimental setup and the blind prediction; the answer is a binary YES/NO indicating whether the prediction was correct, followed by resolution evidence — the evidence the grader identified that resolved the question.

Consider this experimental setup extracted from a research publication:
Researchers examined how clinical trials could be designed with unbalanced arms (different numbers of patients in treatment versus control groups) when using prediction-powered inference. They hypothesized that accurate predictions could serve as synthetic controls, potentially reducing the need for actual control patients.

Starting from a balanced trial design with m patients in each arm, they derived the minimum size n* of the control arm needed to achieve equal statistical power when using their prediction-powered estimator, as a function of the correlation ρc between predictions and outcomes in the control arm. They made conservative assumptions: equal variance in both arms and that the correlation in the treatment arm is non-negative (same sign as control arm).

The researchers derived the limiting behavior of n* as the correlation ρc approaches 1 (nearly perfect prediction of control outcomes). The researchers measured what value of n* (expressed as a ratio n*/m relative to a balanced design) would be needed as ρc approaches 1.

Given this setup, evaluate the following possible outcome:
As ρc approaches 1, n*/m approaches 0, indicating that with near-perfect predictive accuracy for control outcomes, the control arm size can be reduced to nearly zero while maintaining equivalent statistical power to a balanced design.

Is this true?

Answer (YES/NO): YES